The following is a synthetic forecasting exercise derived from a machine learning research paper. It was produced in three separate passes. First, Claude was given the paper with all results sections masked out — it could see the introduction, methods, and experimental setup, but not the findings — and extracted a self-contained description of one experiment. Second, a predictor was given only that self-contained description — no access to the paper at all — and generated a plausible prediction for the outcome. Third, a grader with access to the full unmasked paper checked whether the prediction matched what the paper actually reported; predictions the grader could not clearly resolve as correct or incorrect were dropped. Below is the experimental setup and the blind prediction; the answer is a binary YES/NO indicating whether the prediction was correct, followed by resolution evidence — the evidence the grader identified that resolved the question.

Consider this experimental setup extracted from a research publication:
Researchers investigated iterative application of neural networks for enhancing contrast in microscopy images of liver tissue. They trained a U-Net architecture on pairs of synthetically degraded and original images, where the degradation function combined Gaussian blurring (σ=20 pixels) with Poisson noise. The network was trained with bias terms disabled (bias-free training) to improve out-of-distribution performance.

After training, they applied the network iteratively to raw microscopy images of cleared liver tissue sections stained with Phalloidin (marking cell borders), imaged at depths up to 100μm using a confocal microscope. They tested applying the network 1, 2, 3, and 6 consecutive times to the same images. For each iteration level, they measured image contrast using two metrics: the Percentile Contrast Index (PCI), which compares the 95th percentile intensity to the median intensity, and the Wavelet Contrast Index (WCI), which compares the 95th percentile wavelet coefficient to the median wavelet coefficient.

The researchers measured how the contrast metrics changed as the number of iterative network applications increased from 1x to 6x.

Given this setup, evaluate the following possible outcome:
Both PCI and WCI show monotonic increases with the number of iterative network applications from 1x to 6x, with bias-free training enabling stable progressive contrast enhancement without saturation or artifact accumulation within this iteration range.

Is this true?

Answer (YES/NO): YES